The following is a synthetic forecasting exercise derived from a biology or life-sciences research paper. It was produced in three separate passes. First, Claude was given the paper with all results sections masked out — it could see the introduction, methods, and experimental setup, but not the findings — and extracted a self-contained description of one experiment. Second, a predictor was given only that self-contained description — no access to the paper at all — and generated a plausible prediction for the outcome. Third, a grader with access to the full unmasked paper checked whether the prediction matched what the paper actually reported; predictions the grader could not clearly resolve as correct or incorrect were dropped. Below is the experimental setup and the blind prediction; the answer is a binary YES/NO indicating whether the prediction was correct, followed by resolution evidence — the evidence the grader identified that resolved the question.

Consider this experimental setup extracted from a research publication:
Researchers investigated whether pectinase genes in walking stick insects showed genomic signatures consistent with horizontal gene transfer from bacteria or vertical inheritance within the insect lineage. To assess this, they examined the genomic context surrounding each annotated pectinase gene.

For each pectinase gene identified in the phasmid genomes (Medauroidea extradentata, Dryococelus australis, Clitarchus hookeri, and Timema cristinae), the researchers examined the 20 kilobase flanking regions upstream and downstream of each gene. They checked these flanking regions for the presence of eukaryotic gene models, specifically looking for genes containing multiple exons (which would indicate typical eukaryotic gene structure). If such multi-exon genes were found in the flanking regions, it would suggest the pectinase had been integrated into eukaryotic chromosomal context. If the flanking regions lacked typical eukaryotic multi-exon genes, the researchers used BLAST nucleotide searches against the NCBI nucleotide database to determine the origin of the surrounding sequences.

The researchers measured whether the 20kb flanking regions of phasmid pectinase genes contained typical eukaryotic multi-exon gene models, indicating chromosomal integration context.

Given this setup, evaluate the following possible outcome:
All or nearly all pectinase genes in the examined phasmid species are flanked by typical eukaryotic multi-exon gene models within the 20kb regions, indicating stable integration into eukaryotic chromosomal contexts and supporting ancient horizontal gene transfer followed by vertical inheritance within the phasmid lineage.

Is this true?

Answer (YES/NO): NO